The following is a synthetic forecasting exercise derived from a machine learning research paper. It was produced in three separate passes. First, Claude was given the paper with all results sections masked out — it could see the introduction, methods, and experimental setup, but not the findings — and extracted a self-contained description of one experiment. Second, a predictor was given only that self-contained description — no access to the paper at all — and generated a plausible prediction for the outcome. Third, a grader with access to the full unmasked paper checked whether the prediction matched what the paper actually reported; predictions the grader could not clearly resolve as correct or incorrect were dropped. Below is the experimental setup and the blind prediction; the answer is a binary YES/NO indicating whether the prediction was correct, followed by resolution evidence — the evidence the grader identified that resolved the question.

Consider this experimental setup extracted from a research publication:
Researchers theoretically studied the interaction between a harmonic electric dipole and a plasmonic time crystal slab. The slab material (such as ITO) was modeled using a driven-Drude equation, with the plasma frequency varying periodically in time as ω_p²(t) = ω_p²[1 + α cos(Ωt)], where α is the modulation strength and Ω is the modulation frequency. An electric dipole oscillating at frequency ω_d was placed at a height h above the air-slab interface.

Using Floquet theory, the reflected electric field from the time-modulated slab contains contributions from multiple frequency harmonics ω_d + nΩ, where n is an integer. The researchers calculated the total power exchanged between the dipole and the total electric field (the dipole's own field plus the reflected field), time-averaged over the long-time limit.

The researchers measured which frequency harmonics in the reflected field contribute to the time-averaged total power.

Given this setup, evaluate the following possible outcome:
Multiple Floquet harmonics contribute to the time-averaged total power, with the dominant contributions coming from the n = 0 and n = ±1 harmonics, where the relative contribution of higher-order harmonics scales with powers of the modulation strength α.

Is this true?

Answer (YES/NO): NO